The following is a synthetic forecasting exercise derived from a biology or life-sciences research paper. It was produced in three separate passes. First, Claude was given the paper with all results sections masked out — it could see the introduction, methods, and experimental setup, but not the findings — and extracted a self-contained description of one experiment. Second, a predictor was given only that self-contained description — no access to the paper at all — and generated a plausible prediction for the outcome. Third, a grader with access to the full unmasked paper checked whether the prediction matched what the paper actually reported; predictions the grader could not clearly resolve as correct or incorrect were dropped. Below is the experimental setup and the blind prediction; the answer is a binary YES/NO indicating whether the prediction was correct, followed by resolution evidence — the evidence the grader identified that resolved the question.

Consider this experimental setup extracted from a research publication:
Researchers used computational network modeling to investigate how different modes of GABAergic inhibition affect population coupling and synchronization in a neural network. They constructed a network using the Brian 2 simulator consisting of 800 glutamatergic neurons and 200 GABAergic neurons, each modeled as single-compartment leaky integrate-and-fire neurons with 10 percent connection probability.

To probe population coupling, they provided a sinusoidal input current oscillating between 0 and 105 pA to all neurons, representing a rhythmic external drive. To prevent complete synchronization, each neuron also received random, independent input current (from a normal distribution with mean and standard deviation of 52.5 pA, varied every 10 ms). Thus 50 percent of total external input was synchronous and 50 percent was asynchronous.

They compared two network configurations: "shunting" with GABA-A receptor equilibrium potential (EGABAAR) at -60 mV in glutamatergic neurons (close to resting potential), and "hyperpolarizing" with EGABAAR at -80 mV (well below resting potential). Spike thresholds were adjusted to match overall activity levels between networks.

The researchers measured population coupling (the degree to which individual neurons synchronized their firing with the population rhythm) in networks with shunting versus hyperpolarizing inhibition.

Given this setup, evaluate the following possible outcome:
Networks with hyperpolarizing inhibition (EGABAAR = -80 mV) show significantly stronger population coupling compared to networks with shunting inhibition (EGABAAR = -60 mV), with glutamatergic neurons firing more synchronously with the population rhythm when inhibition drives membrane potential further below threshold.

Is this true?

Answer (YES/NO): YES